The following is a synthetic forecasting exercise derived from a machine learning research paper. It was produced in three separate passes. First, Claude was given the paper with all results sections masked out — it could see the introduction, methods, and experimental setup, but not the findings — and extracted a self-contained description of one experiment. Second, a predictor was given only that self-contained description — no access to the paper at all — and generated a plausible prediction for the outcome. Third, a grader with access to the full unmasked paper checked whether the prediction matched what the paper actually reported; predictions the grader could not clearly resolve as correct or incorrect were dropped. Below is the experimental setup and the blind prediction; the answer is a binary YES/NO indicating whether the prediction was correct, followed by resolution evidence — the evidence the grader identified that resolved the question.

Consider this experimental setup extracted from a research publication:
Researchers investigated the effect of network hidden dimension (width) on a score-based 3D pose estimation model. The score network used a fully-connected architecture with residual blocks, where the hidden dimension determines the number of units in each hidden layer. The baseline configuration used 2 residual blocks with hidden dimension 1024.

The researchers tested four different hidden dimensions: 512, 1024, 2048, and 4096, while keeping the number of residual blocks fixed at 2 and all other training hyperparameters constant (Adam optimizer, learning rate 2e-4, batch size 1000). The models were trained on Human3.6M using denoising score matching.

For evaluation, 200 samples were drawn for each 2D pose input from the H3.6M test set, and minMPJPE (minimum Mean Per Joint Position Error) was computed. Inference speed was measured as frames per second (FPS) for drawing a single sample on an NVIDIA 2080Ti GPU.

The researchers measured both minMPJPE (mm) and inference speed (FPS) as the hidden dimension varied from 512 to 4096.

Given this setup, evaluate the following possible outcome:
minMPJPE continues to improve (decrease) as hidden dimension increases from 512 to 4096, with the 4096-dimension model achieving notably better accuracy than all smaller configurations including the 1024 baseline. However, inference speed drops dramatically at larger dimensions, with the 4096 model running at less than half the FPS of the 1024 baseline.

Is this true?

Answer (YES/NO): NO